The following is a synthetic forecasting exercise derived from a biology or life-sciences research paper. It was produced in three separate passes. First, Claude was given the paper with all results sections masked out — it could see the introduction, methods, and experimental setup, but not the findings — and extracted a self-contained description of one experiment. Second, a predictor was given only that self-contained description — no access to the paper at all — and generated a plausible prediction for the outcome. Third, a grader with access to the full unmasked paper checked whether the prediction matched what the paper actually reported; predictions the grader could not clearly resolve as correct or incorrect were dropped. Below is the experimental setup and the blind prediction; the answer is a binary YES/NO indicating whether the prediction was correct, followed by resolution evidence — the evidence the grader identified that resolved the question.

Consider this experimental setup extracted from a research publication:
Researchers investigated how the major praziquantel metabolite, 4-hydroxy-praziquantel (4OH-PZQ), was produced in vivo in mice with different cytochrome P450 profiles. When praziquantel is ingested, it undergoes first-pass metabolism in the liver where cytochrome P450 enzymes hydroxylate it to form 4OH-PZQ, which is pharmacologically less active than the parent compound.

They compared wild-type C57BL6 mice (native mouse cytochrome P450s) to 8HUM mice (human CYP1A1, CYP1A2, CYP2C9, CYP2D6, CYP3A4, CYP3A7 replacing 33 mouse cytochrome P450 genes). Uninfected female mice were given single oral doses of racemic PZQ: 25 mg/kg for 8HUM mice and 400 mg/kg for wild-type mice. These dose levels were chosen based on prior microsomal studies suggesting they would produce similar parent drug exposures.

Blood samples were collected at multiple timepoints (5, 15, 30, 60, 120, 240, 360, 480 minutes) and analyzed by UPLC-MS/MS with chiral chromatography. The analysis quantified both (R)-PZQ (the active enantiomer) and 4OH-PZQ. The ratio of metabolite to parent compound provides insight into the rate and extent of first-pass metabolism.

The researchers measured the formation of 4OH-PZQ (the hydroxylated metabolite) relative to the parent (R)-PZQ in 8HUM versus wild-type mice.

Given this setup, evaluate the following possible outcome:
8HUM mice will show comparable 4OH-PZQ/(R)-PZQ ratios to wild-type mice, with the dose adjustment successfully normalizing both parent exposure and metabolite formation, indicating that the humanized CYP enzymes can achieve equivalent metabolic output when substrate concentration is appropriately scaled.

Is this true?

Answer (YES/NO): NO